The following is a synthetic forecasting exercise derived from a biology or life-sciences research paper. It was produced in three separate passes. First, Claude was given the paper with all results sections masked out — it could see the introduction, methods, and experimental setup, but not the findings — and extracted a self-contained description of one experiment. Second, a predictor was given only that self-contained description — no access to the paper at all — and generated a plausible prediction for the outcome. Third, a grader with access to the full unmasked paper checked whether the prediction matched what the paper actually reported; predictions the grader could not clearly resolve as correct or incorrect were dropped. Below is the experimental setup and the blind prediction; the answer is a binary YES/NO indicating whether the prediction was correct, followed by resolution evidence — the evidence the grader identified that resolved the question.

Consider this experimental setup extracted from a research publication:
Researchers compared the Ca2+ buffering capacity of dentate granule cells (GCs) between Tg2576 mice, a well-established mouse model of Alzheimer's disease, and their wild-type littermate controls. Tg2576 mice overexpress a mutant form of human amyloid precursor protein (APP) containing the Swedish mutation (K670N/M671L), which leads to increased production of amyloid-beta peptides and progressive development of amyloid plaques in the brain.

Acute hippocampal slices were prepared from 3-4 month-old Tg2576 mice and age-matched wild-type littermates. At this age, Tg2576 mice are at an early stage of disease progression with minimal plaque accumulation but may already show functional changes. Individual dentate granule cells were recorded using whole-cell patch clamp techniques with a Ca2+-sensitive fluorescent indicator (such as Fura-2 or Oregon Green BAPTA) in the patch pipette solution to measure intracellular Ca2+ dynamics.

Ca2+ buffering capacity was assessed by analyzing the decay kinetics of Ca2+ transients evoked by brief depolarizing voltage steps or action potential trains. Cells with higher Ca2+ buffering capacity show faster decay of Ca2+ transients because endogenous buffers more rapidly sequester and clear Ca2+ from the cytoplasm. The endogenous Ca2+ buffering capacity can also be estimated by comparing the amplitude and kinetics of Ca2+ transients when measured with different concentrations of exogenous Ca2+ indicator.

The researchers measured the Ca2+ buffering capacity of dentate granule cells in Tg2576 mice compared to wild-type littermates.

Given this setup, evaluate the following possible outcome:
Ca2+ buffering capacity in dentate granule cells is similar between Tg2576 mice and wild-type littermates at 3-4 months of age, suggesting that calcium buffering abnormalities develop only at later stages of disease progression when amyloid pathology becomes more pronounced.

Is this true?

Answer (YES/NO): NO